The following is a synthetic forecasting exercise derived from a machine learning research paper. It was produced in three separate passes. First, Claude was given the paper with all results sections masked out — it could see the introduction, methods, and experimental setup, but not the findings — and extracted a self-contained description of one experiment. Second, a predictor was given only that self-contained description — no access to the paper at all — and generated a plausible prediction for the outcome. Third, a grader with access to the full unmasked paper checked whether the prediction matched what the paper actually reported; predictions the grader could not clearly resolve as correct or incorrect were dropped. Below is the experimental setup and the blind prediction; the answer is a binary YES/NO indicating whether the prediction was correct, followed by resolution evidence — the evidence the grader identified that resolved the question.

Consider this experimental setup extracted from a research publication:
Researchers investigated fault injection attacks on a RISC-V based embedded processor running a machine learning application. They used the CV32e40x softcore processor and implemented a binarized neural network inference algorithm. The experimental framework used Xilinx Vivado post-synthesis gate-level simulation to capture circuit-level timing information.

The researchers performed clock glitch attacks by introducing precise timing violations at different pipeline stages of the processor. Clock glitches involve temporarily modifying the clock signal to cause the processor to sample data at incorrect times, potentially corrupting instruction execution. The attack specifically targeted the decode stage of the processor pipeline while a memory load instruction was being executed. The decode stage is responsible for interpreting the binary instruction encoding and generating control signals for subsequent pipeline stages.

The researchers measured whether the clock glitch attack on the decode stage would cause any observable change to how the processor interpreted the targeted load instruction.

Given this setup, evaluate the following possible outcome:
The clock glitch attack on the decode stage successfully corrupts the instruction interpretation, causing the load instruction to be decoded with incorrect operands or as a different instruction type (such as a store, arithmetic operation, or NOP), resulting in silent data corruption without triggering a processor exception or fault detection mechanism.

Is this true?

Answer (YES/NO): NO